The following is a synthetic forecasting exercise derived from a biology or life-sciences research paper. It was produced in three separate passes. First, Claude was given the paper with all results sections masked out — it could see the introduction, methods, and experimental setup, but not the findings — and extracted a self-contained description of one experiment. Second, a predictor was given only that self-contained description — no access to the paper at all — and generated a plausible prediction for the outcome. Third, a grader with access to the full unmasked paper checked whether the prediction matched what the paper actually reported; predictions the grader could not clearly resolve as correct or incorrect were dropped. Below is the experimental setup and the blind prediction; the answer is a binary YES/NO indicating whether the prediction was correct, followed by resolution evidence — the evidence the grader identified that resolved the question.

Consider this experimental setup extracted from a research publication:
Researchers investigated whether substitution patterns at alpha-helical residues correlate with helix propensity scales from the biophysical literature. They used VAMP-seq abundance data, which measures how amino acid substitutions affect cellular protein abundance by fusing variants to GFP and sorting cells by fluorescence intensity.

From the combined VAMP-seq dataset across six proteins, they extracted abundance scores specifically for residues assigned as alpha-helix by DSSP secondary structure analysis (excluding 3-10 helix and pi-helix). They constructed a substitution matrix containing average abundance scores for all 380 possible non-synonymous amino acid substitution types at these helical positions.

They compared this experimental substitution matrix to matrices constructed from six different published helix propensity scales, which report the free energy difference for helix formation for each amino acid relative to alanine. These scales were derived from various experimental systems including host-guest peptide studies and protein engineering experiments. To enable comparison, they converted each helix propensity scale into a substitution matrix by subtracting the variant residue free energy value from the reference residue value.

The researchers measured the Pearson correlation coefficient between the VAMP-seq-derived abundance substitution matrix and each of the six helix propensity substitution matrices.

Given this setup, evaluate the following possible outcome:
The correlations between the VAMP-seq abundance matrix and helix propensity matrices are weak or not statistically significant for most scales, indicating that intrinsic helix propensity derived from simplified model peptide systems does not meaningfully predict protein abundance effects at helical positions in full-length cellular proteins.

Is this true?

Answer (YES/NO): YES